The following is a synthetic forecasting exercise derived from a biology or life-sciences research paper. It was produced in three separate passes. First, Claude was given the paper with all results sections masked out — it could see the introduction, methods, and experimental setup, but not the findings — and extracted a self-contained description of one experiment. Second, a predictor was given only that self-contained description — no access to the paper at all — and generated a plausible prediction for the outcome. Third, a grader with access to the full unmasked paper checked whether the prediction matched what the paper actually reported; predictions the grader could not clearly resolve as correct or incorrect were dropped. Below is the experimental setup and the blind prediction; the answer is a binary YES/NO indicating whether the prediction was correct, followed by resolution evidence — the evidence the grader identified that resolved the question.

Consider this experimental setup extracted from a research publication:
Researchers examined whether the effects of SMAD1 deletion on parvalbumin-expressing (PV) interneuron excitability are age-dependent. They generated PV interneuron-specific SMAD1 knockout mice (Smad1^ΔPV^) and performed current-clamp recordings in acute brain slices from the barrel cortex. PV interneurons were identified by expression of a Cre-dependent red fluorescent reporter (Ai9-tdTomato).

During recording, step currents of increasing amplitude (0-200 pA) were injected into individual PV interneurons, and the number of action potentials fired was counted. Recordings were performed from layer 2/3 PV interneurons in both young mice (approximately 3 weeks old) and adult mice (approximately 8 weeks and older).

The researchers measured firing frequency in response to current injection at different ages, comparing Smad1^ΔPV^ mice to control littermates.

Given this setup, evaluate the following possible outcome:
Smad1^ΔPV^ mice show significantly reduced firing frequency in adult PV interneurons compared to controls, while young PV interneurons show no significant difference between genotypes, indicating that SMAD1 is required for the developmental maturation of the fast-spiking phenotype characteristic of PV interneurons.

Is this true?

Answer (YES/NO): YES